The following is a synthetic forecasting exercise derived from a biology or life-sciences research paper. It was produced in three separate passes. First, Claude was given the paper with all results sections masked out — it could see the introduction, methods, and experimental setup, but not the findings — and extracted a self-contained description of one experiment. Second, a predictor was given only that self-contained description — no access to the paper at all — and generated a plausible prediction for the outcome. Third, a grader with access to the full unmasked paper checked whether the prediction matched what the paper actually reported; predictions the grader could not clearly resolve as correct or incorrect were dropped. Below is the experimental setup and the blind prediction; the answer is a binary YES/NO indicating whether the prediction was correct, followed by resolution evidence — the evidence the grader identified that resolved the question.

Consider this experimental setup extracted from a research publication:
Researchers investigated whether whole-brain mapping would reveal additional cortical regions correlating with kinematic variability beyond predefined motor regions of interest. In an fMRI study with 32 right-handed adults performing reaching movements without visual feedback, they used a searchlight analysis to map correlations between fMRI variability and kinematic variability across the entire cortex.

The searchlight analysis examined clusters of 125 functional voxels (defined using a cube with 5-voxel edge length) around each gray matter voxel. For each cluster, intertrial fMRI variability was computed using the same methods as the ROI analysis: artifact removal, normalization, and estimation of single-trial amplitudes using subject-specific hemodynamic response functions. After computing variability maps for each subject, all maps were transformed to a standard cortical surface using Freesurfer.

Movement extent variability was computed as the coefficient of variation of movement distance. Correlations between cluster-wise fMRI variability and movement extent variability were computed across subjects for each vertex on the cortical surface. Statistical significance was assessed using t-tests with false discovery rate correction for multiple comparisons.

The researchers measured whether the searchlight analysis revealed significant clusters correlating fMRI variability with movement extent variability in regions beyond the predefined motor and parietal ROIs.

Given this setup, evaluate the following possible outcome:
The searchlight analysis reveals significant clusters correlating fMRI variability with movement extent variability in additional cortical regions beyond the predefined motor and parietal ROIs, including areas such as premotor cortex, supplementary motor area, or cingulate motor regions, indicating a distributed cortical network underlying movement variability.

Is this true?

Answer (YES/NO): NO